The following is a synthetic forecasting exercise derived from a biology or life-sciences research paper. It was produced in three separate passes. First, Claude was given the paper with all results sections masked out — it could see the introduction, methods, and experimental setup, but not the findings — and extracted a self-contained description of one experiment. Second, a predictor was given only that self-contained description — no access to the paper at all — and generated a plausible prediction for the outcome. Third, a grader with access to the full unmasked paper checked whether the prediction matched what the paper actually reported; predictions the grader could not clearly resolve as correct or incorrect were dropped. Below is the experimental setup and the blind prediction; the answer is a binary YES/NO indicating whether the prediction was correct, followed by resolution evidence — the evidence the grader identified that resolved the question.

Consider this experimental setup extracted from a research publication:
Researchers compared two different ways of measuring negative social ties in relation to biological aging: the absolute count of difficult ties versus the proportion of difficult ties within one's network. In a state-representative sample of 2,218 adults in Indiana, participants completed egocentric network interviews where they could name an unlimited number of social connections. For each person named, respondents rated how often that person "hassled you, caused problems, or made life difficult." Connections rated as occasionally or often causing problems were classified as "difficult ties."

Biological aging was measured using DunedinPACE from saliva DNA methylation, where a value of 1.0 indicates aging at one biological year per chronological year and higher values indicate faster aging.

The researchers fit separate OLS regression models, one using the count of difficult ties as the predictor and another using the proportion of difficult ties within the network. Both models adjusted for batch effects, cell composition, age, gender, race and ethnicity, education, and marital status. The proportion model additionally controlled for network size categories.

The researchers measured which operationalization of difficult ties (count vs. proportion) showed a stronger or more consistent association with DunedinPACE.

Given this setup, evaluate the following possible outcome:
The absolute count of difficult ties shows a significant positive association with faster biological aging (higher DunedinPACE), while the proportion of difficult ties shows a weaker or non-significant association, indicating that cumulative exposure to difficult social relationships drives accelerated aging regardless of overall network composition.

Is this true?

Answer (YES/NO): NO